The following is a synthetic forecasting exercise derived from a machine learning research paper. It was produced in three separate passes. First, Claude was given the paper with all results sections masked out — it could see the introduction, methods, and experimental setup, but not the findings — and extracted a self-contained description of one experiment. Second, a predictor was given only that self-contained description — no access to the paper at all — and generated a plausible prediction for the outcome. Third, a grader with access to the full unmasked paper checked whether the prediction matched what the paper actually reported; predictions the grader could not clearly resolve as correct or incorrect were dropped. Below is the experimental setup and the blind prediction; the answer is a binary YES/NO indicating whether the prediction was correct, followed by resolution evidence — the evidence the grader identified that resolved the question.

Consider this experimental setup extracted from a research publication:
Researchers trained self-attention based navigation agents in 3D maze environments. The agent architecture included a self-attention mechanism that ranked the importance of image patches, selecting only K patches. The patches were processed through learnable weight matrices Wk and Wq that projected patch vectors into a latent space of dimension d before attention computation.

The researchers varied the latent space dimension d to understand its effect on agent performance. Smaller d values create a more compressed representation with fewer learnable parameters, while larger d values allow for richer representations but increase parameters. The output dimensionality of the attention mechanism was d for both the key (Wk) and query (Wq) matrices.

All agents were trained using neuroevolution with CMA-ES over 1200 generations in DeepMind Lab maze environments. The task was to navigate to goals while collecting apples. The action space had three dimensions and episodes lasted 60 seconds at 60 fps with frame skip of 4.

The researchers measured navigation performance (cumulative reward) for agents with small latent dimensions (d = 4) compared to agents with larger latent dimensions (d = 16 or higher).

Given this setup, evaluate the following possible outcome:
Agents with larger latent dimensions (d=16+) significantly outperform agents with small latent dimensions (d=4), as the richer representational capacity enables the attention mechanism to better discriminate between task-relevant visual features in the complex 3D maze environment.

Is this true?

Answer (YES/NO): NO